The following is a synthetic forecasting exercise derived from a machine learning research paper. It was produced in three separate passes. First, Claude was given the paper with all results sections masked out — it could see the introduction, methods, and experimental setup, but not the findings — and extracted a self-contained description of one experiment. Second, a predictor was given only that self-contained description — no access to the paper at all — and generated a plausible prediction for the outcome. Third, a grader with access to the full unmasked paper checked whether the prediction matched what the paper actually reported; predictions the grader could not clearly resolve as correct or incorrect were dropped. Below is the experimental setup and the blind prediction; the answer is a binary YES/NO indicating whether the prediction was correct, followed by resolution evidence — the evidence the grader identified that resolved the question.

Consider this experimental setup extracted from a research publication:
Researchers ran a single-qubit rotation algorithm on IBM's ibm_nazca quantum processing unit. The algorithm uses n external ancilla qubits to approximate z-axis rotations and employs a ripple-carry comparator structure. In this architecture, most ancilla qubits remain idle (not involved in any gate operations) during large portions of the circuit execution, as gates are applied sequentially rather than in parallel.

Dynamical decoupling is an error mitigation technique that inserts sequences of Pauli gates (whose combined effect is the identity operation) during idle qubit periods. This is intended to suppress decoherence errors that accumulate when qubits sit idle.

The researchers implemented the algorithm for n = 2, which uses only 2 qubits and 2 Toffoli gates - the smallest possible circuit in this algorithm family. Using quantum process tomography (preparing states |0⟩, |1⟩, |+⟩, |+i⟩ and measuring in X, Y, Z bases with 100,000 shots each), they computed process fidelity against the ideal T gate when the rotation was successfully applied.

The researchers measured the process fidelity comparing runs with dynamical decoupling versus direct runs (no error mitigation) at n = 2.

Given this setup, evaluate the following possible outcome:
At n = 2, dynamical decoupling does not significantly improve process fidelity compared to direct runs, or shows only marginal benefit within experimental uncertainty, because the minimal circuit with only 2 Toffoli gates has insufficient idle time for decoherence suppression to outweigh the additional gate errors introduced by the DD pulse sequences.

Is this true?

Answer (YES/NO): NO